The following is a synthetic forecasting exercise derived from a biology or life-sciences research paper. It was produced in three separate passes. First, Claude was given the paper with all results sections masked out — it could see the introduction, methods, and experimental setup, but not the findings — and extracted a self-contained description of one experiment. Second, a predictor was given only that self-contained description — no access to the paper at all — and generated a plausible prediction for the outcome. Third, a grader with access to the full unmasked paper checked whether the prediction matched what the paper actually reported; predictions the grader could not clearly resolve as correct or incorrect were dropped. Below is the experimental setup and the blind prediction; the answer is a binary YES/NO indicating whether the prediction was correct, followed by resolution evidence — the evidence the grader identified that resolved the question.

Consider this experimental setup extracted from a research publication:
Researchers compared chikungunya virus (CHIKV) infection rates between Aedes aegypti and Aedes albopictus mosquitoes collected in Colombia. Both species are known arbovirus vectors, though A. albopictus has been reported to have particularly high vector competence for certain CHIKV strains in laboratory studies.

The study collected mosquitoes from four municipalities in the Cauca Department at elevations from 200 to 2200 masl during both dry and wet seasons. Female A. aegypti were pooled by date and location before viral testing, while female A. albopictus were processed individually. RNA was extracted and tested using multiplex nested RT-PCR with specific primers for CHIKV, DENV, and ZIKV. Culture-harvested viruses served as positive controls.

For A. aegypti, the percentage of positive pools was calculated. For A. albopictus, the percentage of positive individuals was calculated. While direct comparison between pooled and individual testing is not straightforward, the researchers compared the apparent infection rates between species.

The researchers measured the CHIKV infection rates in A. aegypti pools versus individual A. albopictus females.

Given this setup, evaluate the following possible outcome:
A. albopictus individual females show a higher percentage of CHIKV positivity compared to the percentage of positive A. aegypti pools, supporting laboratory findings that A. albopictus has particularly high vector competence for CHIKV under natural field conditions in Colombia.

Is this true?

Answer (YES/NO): YES